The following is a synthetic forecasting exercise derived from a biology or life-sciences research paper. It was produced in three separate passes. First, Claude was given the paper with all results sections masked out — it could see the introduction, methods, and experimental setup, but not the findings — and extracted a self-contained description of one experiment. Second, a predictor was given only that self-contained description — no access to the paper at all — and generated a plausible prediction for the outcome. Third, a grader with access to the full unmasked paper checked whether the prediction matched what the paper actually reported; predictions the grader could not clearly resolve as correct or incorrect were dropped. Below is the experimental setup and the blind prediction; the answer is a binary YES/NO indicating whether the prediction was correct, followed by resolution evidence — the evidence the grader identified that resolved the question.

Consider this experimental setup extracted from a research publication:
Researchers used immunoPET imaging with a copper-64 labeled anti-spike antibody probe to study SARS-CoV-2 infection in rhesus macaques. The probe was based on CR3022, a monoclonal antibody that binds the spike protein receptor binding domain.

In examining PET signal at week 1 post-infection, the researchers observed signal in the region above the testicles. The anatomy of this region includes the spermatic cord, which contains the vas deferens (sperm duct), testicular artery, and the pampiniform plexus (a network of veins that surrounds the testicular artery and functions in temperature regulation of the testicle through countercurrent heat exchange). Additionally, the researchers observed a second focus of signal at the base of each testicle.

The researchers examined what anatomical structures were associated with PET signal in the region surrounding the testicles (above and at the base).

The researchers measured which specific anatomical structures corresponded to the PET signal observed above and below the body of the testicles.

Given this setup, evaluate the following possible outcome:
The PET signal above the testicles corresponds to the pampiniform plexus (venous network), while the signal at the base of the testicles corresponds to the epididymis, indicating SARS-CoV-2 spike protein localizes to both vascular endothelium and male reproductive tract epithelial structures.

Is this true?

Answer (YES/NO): YES